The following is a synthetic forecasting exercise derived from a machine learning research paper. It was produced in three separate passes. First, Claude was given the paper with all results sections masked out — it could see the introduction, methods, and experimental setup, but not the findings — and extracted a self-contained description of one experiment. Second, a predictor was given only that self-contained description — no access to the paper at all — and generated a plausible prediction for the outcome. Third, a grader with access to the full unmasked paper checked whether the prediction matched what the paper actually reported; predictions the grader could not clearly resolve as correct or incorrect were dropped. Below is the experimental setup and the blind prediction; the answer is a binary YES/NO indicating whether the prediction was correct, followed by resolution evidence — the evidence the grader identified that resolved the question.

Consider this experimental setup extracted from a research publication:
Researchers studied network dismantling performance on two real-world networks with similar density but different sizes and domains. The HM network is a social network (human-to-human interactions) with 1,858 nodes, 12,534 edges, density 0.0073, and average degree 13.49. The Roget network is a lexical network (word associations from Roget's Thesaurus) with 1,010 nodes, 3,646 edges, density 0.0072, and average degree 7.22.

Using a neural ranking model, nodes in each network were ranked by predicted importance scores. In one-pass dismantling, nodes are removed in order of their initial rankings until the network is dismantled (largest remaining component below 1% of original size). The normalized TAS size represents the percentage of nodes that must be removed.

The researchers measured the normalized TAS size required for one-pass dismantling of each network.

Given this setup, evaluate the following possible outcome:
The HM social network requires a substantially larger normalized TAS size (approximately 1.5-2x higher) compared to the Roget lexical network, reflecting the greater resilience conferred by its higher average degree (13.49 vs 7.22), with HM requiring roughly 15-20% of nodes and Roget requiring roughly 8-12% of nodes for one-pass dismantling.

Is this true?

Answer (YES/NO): NO